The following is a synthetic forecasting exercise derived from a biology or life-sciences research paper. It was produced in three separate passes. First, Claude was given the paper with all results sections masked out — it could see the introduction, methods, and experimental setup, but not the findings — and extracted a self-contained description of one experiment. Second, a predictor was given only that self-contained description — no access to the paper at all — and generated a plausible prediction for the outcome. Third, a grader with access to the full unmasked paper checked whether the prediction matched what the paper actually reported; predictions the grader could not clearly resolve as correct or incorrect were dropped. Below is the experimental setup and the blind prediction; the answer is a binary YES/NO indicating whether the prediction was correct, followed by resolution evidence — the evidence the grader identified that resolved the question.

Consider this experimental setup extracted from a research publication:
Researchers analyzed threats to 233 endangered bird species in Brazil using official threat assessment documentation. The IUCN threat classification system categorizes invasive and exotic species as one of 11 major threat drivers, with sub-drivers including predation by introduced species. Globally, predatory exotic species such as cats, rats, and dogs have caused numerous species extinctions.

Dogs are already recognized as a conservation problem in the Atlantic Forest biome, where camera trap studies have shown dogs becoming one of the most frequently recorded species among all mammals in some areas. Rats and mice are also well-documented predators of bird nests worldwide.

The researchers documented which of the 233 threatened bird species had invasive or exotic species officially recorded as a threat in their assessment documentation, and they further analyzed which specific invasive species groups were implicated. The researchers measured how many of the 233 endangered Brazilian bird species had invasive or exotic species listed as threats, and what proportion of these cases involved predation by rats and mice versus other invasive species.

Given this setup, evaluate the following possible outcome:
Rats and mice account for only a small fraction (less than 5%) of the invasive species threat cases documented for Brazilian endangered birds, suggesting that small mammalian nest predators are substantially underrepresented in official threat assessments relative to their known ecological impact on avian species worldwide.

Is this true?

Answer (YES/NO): NO